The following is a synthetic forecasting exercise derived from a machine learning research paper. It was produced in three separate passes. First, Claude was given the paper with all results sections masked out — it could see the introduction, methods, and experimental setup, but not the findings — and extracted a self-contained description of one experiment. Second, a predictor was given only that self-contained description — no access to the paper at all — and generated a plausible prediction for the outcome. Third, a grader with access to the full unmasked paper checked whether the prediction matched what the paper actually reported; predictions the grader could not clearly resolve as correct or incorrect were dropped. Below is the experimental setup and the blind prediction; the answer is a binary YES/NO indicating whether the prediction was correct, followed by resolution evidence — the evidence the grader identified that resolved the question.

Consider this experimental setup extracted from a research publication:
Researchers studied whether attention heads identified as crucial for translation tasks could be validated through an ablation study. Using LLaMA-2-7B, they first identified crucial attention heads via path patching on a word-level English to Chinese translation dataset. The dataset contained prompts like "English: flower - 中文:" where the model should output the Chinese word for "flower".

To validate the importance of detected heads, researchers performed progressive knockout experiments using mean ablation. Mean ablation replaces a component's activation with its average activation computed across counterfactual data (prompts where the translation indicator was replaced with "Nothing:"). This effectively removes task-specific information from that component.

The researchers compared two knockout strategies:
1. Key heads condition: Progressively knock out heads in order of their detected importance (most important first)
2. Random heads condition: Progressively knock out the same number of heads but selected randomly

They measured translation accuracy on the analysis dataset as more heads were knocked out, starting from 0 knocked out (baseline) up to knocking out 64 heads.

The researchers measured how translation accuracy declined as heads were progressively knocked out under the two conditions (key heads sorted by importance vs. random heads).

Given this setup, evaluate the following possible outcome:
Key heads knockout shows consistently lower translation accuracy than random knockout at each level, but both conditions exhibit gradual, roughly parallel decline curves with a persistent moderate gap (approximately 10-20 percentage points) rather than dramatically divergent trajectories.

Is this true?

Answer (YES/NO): NO